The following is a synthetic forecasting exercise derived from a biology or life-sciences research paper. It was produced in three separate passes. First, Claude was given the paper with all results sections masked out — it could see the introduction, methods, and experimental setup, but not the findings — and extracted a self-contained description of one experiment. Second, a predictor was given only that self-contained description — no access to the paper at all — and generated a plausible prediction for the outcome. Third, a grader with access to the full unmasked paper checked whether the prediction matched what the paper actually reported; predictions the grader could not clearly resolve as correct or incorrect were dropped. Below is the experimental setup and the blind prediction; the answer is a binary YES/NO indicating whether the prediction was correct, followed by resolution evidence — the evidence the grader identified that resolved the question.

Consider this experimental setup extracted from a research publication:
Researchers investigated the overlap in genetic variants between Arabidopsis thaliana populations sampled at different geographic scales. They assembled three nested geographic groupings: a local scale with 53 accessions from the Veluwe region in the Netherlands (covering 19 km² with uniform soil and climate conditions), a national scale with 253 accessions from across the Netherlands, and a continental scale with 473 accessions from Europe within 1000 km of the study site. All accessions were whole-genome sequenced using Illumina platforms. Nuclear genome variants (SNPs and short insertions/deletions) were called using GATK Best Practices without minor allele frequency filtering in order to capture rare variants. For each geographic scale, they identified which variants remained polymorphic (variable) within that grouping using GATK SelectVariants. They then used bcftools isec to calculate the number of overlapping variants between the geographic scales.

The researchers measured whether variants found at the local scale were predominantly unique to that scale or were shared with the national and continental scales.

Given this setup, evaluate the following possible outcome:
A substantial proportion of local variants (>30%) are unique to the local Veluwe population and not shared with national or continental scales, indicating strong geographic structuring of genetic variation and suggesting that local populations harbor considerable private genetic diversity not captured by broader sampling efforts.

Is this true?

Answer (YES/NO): NO